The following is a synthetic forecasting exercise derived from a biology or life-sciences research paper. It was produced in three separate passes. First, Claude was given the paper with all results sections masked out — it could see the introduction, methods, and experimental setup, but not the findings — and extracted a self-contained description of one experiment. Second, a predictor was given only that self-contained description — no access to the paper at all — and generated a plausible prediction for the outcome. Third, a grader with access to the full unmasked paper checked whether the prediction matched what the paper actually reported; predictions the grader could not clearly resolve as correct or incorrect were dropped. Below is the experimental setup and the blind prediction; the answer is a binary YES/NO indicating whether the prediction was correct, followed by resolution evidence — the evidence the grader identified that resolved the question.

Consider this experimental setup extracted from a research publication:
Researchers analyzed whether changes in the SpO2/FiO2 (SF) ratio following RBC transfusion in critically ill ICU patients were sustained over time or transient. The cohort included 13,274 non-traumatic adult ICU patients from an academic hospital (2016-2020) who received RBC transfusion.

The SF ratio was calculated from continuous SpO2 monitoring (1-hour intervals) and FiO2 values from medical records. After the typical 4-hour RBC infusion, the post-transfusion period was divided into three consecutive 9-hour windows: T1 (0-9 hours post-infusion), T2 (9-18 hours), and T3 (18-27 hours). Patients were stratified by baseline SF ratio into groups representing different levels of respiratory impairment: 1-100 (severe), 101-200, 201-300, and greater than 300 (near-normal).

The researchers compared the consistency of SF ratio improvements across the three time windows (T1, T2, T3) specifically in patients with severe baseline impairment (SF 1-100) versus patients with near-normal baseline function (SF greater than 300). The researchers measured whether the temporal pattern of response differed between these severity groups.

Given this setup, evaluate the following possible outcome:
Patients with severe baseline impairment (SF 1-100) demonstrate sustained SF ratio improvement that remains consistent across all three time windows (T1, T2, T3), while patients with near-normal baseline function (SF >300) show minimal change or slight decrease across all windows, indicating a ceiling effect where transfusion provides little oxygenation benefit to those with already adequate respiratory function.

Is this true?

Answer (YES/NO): NO